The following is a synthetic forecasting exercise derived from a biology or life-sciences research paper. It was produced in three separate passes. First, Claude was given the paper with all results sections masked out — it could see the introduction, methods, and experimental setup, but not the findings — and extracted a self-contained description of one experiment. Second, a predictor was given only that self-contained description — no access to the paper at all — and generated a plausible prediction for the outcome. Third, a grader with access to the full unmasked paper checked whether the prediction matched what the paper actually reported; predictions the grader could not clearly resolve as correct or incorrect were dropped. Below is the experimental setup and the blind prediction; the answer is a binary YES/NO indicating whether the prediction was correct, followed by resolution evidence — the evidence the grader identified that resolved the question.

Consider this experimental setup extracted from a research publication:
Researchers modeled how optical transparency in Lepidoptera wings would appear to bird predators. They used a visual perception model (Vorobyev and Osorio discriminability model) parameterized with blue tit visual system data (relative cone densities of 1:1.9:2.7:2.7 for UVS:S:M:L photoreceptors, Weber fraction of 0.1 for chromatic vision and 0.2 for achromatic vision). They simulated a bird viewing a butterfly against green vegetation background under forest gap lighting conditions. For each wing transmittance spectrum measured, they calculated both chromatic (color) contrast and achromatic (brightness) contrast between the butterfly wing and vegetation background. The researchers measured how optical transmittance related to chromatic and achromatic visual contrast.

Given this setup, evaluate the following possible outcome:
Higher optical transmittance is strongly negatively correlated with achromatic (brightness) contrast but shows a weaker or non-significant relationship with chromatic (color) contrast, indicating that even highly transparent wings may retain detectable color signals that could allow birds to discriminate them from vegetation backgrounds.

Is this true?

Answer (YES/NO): NO